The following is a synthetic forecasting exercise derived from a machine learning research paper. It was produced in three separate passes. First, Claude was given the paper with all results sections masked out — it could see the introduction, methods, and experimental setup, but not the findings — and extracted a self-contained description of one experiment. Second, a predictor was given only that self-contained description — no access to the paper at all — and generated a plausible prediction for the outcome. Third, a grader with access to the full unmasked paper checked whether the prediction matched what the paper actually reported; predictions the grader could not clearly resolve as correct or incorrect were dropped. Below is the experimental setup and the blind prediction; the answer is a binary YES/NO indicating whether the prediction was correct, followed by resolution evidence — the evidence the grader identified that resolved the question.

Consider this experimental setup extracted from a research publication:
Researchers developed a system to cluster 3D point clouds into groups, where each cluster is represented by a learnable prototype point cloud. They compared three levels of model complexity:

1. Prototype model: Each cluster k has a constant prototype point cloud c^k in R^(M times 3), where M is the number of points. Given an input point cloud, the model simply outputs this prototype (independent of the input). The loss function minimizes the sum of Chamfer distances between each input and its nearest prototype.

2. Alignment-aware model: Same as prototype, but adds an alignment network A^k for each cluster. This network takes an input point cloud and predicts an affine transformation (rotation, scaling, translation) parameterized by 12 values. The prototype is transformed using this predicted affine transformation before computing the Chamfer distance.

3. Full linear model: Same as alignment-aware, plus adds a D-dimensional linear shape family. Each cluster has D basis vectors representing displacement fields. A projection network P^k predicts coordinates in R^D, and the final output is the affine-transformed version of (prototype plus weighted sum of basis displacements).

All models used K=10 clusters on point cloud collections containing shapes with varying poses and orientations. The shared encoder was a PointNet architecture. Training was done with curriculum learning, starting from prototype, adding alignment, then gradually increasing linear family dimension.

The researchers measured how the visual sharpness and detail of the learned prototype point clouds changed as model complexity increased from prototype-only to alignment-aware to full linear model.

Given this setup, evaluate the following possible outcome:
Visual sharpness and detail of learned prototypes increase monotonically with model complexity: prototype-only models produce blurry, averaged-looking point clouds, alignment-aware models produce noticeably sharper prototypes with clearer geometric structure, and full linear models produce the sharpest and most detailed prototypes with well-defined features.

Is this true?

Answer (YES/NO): YES